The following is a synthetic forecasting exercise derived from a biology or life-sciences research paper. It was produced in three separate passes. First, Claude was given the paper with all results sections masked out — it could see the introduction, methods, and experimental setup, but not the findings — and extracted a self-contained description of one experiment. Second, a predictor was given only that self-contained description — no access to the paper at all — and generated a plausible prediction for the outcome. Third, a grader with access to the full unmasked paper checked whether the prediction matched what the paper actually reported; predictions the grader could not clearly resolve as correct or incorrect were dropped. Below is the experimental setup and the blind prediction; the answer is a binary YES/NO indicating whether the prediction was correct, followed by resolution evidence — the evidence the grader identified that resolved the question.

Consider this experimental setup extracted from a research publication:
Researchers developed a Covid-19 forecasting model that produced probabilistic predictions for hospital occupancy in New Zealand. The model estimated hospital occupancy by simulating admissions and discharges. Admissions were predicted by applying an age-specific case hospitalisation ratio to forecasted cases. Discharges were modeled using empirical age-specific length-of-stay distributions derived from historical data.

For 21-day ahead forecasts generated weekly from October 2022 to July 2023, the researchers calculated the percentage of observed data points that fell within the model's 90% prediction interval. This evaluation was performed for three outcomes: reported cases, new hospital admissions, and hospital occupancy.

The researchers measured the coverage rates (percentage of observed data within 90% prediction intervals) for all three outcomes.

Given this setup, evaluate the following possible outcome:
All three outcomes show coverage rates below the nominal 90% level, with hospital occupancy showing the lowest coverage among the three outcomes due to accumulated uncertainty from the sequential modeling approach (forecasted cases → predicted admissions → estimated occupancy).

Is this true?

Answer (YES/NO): YES